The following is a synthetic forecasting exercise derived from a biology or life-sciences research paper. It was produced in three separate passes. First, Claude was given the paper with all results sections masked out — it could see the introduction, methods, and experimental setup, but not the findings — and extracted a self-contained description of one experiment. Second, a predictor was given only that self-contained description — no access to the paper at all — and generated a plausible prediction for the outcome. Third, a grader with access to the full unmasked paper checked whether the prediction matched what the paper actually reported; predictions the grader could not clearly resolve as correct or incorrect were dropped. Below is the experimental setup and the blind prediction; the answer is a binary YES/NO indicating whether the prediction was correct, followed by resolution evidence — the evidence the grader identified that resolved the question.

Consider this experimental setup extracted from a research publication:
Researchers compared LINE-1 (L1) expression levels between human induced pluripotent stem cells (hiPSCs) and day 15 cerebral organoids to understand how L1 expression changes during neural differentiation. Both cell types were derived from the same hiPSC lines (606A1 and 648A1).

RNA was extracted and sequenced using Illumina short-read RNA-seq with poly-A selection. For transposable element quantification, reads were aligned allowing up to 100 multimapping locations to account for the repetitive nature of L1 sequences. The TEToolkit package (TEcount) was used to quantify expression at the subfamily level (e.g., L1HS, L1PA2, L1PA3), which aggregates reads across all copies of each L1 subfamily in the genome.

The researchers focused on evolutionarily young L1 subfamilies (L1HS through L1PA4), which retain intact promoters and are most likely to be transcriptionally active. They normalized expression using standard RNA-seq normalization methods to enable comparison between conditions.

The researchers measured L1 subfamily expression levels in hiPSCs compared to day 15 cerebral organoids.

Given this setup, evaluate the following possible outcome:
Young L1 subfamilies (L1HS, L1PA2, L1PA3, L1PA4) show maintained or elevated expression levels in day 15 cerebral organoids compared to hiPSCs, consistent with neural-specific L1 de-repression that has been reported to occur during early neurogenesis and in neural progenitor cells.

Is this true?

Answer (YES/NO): NO